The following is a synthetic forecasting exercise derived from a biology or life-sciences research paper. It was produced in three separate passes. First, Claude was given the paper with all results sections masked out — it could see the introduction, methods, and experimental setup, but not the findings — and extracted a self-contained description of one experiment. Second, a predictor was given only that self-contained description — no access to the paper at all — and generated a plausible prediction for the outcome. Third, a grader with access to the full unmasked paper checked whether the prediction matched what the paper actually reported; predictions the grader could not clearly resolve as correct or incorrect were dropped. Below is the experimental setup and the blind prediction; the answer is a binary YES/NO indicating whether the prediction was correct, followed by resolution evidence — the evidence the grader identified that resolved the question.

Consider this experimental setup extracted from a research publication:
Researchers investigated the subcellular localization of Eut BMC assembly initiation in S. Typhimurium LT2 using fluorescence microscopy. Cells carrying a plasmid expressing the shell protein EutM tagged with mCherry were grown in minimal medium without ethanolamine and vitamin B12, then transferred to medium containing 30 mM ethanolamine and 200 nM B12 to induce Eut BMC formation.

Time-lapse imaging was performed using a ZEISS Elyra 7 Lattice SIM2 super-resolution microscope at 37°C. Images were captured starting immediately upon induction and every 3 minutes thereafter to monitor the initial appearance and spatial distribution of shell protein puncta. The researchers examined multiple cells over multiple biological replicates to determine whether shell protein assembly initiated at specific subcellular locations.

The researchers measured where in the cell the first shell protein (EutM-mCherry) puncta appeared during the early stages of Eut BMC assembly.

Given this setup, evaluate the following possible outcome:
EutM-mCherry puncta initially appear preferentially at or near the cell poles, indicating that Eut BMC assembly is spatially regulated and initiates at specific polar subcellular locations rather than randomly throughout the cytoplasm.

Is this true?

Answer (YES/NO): YES